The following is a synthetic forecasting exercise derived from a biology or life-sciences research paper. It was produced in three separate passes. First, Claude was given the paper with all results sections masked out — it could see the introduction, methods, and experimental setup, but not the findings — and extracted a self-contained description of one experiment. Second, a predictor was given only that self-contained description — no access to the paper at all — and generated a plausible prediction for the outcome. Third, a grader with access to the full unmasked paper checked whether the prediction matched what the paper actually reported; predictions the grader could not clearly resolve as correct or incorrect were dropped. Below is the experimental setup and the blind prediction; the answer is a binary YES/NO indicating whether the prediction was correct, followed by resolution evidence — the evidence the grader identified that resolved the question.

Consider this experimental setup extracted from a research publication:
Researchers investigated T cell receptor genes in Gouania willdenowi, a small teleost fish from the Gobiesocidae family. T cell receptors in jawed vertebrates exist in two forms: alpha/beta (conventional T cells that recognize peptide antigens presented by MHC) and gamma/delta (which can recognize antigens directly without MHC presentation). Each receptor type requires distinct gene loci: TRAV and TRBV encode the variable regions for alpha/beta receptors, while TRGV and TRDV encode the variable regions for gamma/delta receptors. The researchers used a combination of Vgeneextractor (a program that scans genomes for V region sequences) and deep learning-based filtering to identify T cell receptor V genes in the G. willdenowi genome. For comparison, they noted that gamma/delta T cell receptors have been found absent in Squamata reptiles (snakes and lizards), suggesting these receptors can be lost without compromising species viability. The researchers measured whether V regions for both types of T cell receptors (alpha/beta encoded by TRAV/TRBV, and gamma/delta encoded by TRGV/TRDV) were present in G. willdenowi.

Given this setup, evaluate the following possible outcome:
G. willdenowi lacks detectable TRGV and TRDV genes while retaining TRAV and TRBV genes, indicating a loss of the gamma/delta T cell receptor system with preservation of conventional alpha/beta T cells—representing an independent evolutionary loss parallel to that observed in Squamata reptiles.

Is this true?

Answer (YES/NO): YES